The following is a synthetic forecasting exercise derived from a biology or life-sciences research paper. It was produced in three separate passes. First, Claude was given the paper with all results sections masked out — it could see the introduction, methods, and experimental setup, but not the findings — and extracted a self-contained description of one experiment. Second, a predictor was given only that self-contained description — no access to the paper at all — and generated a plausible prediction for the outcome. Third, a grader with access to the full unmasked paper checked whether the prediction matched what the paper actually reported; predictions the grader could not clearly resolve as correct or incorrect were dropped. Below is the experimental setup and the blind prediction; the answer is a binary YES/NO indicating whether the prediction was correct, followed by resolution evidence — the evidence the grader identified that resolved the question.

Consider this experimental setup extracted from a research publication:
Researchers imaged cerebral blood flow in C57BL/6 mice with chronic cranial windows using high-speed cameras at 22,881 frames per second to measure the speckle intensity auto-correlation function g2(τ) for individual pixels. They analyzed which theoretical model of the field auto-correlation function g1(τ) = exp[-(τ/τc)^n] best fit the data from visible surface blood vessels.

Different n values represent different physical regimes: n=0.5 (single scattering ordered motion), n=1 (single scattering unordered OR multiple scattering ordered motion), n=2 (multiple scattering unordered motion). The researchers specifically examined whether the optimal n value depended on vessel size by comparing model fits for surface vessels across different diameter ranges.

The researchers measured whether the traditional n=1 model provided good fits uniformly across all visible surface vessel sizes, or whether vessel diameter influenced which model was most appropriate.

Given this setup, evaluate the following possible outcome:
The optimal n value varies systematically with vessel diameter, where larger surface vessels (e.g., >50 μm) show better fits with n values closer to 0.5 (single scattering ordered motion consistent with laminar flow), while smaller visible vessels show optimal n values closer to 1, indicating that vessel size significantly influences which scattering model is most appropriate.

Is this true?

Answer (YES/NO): NO